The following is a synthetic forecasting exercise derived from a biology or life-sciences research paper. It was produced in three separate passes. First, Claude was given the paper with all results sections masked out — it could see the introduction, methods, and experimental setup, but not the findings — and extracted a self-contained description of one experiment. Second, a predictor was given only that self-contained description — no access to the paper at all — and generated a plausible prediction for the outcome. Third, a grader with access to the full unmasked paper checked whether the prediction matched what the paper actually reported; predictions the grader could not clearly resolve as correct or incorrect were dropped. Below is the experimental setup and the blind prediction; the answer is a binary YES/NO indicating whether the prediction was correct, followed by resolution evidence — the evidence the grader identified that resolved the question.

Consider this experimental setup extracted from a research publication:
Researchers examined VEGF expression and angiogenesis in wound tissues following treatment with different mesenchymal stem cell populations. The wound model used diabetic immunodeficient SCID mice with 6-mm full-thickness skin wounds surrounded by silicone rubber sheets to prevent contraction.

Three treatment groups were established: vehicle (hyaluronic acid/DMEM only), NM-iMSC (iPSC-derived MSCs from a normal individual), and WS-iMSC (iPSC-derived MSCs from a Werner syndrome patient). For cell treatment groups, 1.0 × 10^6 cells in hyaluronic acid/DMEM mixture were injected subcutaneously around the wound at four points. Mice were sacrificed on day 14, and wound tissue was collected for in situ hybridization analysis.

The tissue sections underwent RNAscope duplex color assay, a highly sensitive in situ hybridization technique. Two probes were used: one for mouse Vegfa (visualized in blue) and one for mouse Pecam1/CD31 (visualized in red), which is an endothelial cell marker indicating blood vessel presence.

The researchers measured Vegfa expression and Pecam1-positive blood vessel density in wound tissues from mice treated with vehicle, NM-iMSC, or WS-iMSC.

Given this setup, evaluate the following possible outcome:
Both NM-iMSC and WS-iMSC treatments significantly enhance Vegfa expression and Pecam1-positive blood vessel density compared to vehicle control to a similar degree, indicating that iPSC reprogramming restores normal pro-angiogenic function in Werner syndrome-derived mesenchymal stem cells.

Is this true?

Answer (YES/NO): NO